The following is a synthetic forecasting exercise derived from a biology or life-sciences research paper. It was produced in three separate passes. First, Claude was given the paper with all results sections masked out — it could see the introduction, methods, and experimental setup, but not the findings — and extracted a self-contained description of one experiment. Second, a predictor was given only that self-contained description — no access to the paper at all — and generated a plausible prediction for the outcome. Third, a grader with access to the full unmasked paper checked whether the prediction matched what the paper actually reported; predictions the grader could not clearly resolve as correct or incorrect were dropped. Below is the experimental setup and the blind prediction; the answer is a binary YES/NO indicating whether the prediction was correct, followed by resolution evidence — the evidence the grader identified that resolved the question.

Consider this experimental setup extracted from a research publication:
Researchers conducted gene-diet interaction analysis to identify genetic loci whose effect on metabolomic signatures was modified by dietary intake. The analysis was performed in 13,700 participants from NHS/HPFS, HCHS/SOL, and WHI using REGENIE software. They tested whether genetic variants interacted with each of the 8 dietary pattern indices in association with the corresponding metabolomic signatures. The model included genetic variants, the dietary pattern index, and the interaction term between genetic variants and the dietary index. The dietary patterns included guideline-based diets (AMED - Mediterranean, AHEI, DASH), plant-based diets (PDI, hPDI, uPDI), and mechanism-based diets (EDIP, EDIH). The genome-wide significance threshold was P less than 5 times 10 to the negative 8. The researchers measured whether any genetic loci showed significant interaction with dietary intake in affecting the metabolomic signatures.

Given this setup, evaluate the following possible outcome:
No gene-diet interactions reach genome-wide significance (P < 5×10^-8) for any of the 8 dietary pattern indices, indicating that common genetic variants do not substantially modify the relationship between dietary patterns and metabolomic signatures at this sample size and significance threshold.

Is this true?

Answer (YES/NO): NO